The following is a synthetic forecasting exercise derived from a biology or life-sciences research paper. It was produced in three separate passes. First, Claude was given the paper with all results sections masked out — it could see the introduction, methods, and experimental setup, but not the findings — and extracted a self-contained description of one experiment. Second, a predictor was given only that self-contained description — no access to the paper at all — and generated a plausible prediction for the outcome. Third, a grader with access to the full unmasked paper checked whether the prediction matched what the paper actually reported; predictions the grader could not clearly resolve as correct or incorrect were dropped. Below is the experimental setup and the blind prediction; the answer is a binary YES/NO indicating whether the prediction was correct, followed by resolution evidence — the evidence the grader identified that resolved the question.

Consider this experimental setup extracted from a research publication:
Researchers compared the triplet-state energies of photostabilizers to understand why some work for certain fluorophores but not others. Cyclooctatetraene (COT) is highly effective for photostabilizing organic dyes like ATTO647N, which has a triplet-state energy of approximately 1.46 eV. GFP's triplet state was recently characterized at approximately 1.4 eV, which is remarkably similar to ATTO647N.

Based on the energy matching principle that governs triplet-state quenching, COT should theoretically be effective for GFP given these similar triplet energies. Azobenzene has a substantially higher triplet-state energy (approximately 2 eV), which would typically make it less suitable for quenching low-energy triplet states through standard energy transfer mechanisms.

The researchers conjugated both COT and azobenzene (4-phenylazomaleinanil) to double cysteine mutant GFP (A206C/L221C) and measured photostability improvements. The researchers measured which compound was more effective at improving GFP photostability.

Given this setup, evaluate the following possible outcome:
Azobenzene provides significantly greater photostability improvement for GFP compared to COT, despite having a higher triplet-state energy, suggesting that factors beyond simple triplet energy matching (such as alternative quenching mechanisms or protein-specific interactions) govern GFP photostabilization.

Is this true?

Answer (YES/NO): YES